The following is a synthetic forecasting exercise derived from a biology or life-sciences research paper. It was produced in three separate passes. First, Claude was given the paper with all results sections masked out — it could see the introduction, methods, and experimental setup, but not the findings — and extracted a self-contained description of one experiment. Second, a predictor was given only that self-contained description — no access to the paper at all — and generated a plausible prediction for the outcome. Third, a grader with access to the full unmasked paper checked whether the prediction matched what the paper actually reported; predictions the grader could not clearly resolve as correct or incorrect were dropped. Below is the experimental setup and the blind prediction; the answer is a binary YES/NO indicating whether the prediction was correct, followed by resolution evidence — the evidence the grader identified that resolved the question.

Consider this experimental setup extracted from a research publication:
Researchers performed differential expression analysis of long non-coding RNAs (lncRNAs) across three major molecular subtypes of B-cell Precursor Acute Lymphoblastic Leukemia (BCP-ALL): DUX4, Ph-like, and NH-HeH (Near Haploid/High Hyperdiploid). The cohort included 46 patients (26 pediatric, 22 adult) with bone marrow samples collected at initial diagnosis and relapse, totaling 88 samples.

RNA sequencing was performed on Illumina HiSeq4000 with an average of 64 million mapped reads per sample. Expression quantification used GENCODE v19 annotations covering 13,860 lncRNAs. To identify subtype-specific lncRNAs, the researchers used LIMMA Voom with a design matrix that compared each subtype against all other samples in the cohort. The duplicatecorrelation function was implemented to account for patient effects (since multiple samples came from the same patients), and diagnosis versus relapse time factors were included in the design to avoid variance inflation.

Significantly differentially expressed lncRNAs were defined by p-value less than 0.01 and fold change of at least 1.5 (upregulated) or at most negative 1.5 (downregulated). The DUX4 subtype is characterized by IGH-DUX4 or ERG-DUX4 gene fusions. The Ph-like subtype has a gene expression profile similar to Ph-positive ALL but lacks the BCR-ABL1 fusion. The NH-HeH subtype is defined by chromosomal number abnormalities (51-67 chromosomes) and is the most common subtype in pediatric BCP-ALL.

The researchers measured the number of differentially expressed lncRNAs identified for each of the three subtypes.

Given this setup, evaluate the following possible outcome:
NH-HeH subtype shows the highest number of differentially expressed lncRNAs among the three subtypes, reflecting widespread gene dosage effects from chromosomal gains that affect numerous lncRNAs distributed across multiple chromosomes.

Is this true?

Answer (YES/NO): NO